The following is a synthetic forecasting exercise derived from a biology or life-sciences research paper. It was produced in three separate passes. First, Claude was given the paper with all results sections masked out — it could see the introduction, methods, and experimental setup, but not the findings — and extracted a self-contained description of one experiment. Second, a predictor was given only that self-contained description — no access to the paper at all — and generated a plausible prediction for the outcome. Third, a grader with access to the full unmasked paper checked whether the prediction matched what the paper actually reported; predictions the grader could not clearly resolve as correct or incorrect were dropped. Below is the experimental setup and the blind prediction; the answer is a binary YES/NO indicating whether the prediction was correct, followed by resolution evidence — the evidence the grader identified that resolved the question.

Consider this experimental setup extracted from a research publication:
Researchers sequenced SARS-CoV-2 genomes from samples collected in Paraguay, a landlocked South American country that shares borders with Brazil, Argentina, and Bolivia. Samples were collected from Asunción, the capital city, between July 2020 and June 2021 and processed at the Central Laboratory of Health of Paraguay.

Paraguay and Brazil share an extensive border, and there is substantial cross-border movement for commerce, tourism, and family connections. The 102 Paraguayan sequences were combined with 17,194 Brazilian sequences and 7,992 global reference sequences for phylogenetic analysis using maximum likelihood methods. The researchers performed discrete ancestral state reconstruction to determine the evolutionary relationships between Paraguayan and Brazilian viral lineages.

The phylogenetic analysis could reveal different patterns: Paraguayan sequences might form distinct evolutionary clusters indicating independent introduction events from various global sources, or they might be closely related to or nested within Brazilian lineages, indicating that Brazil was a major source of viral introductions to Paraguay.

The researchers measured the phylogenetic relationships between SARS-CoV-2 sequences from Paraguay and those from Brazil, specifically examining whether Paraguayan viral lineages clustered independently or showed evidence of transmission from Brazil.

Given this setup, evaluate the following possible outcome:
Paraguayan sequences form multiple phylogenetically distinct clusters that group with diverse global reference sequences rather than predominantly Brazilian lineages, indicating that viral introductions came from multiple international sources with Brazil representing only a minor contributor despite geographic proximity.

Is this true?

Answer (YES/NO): NO